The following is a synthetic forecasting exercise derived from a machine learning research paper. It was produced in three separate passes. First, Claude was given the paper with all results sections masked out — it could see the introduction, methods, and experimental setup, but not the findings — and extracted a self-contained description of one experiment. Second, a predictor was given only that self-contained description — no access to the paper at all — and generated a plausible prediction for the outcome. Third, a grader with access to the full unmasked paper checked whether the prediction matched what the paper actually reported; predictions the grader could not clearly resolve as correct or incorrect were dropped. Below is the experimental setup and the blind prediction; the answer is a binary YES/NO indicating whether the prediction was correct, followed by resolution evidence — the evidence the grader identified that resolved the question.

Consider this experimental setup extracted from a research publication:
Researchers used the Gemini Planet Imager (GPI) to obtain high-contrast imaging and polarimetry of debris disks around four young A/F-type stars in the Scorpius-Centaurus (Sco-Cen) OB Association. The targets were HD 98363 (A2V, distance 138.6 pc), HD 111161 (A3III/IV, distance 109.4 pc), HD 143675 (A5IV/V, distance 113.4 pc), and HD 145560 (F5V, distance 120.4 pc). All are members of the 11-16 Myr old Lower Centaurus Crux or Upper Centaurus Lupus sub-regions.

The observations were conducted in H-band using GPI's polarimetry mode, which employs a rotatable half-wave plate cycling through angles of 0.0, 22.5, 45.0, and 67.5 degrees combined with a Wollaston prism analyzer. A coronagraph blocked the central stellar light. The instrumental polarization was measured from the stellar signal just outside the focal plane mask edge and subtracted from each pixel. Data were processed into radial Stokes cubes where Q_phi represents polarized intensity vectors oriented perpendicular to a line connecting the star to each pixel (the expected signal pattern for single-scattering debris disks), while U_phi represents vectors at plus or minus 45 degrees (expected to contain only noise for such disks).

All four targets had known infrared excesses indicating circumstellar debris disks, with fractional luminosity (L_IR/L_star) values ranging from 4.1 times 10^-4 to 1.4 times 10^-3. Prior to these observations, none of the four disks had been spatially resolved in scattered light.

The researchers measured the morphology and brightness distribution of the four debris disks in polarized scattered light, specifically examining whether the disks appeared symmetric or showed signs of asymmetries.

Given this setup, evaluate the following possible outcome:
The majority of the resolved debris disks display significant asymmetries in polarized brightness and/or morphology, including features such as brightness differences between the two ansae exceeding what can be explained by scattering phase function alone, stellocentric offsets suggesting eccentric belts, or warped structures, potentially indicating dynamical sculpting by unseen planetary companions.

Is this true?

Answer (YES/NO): NO